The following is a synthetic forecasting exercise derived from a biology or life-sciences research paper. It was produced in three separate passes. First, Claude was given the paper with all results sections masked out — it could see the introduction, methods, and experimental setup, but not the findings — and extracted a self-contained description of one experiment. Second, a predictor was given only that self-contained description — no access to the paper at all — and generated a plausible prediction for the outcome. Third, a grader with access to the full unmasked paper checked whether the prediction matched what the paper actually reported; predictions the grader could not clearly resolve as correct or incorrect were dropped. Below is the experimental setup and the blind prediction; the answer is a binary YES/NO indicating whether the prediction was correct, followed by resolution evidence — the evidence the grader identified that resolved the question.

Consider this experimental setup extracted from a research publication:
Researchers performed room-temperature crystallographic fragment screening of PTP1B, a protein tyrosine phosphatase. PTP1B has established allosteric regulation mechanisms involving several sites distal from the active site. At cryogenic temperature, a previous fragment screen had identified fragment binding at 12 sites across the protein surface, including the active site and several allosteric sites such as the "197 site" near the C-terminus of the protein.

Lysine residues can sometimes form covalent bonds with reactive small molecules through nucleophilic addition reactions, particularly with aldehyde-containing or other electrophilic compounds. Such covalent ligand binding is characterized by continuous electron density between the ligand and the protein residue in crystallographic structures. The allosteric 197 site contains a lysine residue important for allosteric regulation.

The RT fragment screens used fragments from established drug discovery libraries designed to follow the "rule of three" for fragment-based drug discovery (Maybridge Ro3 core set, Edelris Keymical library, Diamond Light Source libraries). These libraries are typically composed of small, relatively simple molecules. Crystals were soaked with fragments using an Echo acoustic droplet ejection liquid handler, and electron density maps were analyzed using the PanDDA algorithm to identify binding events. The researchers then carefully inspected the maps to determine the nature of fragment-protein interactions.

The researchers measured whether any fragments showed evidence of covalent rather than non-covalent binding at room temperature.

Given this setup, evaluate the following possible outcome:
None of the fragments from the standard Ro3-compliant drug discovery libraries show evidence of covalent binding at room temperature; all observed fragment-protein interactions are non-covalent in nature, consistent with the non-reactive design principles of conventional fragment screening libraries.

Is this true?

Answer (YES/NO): NO